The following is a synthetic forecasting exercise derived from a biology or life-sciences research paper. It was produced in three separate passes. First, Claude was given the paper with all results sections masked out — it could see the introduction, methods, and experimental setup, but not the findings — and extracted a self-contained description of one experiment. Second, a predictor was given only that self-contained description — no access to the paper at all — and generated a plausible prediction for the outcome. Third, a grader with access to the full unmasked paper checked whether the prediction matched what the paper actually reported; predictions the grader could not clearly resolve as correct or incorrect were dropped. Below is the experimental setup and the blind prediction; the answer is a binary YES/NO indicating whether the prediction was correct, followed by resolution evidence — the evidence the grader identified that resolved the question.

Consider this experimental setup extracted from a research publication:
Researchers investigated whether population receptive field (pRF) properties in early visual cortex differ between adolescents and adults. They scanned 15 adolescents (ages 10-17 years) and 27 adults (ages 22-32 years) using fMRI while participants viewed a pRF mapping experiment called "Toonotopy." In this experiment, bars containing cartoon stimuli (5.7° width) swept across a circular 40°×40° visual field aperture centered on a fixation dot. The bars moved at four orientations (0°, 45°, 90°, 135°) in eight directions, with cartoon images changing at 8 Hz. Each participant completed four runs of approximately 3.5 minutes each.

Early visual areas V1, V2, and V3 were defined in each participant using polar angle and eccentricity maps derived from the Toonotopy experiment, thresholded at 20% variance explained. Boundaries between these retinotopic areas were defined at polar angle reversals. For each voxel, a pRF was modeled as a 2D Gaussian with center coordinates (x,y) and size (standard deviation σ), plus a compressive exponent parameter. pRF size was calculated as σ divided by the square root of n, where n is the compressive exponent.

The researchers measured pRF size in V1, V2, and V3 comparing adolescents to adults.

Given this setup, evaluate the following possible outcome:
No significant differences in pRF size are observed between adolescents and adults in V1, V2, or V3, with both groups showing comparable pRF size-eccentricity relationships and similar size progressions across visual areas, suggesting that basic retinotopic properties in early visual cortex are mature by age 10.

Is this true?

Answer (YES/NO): YES